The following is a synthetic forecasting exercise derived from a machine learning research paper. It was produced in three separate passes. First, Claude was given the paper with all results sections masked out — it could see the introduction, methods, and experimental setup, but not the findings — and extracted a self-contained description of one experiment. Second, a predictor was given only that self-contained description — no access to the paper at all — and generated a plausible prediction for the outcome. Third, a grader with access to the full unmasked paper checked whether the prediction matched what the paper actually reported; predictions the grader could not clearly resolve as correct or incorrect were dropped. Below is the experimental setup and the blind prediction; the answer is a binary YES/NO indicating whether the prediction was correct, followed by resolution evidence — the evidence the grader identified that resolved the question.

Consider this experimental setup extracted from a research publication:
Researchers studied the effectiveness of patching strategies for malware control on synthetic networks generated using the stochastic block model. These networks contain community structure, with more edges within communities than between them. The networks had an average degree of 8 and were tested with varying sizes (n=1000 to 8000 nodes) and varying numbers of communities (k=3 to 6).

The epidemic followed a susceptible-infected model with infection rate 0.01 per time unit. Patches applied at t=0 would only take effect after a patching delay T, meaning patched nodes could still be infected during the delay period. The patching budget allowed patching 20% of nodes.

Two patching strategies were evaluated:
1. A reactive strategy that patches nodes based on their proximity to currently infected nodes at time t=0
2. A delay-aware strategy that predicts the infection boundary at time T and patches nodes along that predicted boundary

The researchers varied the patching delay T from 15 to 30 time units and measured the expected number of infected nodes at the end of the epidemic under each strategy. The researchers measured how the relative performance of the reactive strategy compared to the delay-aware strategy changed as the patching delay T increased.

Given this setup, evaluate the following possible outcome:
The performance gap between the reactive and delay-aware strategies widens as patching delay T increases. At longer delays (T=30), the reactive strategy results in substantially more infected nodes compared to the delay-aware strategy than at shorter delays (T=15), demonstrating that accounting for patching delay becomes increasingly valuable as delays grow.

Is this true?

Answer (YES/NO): YES